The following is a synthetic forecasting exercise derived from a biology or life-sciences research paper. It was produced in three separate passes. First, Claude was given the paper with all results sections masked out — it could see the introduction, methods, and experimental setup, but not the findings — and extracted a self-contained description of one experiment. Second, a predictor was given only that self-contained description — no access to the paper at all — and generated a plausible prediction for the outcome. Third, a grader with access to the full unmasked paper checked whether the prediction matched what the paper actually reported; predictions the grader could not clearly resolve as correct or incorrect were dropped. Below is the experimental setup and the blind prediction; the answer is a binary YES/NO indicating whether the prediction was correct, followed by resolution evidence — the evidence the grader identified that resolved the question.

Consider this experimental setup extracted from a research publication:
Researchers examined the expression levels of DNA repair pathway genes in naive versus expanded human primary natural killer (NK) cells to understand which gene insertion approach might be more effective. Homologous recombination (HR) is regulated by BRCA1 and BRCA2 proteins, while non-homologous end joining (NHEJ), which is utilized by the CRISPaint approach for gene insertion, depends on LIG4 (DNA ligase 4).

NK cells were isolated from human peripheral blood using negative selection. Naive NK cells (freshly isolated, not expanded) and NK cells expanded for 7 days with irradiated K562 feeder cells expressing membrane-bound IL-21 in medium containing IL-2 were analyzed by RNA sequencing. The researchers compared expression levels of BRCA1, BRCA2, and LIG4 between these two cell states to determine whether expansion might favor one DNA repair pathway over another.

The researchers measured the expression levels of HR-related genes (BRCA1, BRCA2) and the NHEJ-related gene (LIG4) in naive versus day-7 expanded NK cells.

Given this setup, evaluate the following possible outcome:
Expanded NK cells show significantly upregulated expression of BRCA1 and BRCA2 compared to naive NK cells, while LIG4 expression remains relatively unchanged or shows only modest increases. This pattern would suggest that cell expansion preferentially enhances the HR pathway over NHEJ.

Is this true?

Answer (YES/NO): YES